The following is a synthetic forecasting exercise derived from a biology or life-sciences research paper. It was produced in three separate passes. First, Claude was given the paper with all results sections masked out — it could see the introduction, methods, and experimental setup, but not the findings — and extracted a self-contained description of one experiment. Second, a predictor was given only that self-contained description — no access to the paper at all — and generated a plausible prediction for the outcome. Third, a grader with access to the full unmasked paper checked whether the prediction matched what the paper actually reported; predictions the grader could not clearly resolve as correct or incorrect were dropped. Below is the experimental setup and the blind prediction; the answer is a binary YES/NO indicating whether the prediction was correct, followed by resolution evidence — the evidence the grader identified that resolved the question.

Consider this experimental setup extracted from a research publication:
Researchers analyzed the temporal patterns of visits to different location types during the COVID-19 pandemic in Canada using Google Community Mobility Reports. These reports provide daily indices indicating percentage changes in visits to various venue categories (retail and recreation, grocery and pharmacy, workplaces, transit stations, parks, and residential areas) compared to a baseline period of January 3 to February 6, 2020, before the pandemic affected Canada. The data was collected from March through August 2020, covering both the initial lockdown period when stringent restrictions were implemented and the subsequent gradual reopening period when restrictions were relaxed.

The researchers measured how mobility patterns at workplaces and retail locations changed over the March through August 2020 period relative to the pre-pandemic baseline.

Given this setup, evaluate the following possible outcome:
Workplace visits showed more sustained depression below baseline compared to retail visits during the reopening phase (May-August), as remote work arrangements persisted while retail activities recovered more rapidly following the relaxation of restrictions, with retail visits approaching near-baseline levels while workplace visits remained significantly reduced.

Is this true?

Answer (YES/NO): NO